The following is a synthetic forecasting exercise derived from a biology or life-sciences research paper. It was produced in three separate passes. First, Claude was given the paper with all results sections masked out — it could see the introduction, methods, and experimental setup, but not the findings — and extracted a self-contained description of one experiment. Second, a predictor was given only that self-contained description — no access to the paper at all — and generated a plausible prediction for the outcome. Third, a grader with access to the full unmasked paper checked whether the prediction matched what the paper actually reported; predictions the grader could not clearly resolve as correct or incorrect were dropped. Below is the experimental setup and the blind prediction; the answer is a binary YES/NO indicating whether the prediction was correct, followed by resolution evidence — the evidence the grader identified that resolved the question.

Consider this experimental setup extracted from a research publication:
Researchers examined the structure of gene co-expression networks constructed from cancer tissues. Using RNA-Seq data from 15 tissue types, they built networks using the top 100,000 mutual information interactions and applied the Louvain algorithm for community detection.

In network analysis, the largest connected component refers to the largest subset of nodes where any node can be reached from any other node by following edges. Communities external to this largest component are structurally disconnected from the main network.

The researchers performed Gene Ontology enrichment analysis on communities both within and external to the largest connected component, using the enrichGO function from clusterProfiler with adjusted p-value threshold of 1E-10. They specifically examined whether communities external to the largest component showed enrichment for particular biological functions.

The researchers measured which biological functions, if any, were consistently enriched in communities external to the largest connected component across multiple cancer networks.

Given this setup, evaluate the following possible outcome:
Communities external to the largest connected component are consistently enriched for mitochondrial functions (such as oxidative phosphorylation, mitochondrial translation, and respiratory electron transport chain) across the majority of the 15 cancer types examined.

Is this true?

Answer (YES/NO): NO